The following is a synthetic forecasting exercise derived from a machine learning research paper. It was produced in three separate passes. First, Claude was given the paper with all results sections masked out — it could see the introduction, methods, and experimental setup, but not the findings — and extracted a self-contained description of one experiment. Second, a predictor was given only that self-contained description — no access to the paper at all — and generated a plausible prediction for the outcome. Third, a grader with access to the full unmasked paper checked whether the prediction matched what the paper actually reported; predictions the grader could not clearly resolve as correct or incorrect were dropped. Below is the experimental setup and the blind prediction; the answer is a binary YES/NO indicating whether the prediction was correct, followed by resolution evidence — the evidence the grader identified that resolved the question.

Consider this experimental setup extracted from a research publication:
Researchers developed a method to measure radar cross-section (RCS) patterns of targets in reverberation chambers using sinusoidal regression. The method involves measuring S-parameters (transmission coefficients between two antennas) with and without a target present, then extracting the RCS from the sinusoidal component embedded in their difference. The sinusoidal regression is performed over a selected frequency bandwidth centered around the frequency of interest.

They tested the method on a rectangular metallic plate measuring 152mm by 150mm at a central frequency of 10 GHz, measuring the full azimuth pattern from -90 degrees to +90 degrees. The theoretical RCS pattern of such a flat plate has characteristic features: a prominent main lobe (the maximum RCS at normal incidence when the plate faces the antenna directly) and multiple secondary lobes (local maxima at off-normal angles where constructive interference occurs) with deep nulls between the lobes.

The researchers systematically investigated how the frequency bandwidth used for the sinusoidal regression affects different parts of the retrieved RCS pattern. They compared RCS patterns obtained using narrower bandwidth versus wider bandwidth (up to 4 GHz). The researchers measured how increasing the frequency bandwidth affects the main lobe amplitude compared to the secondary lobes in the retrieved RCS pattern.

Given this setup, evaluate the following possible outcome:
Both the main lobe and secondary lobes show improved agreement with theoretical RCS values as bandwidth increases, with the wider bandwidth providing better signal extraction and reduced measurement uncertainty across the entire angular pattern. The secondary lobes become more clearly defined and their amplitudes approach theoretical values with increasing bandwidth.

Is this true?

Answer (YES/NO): NO